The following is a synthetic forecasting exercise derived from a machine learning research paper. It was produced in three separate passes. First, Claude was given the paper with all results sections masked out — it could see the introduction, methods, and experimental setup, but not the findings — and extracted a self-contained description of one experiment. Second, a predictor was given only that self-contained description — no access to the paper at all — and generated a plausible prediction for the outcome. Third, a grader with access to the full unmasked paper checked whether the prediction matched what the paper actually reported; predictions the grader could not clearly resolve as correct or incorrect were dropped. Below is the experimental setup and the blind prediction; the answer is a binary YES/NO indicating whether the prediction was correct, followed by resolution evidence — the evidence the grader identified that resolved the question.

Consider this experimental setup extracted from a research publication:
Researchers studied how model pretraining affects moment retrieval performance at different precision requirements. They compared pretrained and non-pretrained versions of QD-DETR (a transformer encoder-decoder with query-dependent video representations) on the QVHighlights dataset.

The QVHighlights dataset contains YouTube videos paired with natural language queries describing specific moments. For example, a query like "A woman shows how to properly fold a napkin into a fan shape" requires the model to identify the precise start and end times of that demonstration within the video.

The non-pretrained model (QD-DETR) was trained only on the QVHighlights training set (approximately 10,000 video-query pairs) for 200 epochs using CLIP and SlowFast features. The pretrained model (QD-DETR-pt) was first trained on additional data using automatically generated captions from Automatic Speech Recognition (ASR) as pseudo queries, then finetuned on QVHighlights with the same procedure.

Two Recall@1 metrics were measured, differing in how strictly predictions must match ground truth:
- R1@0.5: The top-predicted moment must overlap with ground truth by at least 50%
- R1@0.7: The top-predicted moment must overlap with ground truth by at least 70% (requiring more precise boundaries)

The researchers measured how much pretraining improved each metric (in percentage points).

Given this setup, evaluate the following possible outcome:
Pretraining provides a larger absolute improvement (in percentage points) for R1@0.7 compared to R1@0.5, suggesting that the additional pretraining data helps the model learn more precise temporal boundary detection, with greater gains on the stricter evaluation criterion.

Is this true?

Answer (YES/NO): NO